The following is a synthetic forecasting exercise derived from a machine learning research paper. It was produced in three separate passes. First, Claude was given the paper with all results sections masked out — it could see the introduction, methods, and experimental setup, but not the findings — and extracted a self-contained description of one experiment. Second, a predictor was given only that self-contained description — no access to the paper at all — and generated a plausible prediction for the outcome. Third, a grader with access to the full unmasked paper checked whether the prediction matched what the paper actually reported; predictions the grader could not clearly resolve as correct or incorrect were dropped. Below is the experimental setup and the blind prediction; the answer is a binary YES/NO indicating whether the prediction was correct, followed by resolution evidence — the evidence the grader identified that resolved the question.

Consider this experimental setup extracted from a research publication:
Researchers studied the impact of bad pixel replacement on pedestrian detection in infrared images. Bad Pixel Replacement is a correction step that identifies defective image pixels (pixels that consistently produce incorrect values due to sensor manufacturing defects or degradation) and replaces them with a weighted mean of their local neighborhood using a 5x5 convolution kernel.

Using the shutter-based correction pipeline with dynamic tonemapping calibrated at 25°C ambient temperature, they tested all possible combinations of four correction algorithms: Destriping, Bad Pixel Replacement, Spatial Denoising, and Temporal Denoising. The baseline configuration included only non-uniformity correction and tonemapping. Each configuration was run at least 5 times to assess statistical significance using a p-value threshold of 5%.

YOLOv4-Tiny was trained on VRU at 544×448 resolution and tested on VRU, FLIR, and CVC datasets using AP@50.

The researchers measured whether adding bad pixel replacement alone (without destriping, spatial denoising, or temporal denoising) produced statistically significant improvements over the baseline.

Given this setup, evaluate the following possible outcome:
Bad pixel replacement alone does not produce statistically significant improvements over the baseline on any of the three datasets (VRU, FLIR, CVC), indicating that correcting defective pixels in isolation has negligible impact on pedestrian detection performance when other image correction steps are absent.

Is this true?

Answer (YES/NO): NO